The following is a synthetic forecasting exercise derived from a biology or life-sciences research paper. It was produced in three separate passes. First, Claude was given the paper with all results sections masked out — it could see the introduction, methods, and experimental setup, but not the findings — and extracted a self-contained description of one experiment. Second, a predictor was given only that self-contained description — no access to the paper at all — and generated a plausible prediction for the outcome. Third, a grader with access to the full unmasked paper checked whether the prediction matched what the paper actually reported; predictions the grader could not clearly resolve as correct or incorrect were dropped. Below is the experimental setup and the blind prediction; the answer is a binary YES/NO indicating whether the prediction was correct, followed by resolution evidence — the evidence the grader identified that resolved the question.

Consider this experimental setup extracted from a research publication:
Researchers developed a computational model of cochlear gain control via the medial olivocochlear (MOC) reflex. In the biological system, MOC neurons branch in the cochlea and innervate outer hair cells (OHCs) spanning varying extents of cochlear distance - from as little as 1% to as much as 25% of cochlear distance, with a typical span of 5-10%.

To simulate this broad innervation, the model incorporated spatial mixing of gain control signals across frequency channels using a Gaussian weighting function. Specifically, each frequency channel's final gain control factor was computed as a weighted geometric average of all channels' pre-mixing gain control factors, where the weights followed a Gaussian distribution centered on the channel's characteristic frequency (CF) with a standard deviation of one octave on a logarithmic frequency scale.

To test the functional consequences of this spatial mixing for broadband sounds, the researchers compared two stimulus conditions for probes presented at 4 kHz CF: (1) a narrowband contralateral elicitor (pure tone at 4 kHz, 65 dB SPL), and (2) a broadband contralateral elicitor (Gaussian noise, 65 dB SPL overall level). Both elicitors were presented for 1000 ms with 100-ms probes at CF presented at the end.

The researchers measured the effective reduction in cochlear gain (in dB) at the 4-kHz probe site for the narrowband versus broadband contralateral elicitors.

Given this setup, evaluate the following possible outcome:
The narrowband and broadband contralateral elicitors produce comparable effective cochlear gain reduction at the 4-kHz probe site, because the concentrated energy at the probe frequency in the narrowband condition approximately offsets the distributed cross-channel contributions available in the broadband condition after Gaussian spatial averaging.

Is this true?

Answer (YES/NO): NO